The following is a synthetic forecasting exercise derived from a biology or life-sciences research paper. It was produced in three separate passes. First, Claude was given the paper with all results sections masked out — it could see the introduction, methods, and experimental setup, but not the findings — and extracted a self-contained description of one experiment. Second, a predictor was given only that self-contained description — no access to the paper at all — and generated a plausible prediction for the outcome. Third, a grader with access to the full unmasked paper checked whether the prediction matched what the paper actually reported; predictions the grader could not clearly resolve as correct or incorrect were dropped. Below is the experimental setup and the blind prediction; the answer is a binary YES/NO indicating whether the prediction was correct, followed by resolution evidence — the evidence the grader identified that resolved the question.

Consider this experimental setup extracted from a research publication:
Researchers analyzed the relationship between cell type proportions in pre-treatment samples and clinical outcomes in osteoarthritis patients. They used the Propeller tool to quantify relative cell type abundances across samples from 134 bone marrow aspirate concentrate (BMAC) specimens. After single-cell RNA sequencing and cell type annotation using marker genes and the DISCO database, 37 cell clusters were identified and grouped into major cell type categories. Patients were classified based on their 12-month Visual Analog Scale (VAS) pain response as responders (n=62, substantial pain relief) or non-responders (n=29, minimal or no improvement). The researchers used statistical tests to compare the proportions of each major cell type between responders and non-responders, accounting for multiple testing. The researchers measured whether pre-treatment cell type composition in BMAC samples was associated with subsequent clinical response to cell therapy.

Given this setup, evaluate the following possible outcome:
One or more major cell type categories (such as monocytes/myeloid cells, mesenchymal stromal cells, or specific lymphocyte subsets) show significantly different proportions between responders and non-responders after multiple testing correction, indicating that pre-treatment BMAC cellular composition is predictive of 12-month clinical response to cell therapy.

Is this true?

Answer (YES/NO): NO